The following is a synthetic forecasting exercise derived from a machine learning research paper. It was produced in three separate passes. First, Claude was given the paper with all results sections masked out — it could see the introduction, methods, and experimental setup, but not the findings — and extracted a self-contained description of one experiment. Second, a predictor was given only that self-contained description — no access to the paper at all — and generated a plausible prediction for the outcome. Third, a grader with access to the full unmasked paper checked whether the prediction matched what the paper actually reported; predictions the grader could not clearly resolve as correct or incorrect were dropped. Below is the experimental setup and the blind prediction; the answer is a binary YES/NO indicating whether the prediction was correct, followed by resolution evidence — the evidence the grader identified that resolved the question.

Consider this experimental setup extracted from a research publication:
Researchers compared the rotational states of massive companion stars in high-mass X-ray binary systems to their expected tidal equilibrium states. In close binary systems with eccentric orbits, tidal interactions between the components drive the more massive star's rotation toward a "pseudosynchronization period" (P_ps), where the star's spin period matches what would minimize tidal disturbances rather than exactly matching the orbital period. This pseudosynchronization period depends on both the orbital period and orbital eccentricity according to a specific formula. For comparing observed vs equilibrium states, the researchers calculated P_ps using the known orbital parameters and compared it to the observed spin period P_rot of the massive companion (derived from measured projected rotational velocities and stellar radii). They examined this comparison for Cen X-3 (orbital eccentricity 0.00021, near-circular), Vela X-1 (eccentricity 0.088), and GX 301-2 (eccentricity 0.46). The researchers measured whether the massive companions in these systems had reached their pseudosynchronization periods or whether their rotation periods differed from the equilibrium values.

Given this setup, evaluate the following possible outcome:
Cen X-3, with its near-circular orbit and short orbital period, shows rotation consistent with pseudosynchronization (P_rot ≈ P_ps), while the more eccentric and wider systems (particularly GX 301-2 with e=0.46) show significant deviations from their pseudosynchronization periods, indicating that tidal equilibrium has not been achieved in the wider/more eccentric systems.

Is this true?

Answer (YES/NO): NO